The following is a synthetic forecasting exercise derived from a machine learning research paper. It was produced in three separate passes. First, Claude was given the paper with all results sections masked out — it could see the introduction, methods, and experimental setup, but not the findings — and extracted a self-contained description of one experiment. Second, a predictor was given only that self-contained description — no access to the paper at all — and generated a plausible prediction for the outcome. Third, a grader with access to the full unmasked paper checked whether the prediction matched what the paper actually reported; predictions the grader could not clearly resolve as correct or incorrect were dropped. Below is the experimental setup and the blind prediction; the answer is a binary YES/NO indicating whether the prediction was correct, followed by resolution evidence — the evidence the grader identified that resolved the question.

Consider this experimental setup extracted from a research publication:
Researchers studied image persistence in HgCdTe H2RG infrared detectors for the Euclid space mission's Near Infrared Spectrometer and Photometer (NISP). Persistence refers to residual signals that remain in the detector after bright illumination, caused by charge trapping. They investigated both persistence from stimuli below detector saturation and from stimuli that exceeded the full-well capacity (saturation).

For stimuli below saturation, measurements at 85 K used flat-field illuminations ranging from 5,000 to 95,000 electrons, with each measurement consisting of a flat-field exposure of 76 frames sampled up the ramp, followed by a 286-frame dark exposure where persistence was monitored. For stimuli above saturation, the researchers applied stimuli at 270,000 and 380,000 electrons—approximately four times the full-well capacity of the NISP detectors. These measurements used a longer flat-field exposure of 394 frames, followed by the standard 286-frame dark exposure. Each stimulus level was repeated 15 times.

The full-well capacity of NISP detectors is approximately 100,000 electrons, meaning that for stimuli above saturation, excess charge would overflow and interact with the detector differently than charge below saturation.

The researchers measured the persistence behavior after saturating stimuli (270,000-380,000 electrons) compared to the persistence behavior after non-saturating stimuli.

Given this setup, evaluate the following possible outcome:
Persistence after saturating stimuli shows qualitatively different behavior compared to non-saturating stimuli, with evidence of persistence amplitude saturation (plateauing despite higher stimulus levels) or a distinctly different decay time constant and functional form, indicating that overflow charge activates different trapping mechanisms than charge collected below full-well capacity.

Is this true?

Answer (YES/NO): YES